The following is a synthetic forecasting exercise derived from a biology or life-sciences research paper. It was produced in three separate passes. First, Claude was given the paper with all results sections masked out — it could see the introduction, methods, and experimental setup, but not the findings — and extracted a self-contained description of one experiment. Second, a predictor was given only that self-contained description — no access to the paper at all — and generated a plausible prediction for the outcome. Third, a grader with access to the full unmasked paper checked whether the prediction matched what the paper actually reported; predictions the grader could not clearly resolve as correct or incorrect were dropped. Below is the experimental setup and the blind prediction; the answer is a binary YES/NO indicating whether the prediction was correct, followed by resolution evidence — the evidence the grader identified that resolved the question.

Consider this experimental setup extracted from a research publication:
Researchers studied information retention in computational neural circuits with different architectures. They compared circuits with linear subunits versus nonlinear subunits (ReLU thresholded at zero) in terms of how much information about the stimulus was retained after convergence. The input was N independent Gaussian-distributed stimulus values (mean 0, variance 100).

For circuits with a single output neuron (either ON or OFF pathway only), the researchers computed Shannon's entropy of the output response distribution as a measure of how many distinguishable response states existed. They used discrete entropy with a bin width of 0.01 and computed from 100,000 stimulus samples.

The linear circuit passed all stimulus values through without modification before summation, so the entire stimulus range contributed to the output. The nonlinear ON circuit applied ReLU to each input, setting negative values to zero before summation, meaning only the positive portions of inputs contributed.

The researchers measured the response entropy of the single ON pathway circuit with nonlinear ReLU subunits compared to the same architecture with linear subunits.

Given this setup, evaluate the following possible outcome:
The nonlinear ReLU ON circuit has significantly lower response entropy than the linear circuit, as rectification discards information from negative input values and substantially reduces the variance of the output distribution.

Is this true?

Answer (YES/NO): YES